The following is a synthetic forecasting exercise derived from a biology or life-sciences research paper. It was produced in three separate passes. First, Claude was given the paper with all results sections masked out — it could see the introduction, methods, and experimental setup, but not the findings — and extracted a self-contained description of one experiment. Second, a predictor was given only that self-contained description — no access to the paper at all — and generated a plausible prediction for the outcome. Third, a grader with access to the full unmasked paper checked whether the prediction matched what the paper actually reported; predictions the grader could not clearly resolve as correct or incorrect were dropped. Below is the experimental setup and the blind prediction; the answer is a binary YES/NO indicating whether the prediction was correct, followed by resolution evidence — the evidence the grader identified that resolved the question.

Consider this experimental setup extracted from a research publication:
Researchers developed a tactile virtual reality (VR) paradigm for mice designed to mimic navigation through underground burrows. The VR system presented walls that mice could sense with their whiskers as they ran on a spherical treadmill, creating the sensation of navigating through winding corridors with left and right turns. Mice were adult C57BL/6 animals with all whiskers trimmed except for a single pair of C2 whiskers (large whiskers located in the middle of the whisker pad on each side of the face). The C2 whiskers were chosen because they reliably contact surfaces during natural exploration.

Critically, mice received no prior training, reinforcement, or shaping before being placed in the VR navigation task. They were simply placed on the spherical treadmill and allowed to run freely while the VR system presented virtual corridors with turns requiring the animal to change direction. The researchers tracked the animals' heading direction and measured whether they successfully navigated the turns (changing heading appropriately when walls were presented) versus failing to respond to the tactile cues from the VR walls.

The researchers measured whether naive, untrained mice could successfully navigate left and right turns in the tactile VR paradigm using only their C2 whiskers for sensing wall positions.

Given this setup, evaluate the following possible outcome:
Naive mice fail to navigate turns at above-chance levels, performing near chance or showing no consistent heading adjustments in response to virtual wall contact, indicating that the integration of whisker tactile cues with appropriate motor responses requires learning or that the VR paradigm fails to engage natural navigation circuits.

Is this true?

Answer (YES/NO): NO